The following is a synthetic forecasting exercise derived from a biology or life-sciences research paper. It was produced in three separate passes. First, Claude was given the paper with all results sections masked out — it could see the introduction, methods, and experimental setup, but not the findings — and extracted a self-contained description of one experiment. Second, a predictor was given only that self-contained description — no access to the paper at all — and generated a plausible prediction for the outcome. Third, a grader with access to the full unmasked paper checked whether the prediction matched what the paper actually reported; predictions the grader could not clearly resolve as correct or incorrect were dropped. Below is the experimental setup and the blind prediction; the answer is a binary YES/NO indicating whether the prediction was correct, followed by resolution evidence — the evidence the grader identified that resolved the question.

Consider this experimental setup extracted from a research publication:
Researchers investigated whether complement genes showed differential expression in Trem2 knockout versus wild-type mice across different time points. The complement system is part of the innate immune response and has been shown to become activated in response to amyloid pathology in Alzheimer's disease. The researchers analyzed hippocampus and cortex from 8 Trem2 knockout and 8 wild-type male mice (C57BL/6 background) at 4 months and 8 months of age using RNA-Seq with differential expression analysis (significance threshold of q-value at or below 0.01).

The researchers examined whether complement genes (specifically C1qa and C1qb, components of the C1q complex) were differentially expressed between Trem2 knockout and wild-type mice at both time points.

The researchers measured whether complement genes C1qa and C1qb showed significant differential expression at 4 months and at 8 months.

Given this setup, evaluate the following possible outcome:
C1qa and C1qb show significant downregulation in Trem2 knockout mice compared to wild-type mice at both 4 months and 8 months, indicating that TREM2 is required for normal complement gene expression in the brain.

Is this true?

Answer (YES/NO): NO